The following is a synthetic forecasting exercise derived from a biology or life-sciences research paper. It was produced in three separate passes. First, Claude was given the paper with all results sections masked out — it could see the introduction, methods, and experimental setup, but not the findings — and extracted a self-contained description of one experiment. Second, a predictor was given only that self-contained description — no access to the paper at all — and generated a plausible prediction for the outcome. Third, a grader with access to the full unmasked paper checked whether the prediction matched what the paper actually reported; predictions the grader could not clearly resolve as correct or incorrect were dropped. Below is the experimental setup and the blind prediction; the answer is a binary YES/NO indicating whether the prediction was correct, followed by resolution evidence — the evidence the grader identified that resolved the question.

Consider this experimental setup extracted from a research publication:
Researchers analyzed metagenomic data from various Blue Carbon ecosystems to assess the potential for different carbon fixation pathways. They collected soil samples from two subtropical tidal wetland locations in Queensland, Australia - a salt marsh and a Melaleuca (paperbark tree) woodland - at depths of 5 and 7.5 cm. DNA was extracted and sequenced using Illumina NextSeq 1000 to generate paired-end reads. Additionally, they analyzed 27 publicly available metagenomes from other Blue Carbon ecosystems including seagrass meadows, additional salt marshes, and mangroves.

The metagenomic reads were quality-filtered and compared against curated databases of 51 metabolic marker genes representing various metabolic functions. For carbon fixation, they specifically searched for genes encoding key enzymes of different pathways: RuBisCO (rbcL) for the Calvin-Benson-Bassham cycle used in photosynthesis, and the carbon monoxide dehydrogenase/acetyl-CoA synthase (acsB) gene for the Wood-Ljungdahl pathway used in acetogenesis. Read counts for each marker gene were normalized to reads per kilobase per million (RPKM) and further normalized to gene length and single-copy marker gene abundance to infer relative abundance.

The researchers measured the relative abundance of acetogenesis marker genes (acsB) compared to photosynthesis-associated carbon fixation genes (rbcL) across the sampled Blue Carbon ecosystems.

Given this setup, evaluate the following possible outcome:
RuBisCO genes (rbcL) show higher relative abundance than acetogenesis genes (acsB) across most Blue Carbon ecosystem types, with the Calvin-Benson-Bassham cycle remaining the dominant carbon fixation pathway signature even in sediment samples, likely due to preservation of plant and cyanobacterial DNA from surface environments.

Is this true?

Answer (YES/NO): NO